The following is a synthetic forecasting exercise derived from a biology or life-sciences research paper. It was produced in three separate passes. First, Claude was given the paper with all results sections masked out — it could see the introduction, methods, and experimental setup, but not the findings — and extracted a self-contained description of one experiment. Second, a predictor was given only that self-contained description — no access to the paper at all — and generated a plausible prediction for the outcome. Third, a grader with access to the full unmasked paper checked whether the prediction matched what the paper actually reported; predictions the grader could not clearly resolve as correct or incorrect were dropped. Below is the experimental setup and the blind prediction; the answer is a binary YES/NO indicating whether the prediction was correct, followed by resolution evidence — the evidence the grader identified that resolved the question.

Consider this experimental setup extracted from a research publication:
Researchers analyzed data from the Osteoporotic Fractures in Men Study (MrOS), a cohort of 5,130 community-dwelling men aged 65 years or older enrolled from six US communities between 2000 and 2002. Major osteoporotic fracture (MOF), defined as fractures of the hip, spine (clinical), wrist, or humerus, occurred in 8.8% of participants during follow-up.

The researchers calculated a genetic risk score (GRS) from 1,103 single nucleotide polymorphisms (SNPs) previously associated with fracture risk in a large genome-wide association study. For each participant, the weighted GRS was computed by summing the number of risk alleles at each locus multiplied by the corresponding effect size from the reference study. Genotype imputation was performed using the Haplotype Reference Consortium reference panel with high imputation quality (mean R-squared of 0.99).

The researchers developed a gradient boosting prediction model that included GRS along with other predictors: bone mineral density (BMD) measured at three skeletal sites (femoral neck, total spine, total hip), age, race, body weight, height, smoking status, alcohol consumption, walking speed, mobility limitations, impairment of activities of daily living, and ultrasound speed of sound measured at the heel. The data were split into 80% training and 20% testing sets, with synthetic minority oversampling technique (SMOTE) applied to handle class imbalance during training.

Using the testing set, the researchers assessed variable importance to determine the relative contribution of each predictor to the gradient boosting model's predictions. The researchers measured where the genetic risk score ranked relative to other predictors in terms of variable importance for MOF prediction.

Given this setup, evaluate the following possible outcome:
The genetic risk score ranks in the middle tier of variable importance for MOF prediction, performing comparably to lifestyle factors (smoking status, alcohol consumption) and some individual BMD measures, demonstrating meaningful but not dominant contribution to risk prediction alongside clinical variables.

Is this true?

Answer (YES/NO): NO